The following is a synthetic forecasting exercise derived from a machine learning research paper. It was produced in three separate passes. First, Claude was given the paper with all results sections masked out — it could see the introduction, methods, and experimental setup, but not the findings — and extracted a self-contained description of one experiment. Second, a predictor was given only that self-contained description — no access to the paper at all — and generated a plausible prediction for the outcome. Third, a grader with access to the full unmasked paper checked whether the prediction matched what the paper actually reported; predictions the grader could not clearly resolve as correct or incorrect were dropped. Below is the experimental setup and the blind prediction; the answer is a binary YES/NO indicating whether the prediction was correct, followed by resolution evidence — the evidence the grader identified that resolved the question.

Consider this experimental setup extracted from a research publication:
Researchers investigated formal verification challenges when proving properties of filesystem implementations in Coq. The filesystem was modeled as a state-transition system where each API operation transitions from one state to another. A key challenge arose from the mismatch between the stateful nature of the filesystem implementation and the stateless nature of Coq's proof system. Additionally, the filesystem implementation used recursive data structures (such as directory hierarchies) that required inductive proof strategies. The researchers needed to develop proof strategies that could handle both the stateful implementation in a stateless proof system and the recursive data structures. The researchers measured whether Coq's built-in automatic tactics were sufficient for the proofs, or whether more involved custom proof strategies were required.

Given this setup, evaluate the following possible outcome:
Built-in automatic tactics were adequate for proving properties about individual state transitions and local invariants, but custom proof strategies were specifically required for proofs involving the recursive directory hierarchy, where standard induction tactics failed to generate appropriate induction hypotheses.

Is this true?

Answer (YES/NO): YES